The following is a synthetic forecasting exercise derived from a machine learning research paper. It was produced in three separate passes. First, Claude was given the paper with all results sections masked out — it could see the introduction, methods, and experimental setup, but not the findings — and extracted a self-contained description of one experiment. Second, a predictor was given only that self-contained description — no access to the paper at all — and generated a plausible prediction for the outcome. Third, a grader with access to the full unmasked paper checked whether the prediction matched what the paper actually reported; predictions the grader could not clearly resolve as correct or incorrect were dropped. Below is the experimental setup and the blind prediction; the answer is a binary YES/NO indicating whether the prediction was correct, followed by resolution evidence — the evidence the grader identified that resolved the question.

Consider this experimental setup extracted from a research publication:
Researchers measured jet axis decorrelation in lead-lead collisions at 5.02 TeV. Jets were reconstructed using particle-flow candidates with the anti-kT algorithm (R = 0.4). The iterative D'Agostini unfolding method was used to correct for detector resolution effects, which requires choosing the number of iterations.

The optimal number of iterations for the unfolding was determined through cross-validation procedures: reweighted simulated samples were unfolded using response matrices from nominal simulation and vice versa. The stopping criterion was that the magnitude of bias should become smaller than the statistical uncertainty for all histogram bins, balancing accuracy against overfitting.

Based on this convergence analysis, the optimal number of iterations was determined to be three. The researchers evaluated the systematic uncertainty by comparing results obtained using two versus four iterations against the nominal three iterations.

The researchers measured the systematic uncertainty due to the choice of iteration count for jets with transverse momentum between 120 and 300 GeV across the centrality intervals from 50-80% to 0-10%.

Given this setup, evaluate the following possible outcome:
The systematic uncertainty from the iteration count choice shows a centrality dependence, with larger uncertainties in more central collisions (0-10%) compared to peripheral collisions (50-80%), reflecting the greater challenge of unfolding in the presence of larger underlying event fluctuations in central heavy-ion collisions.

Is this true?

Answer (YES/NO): YES